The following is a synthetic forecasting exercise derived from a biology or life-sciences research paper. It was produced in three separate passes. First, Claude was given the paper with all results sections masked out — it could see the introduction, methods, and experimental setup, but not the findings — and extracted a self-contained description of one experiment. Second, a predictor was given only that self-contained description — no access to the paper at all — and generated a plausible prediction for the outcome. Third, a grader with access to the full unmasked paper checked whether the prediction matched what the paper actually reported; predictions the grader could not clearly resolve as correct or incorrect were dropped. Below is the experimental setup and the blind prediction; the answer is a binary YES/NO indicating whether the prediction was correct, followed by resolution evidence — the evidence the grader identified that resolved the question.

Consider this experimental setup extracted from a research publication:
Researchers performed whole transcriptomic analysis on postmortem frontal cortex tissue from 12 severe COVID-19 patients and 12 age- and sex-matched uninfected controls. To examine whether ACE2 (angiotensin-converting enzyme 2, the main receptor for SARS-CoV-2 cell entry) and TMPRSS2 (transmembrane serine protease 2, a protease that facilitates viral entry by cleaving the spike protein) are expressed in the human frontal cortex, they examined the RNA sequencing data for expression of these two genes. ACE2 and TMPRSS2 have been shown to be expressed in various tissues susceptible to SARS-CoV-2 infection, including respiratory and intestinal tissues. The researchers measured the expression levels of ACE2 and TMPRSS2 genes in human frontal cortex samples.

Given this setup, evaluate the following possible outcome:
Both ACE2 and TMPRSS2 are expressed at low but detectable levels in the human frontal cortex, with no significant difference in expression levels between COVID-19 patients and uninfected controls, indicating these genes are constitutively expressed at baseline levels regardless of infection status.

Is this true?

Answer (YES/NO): NO